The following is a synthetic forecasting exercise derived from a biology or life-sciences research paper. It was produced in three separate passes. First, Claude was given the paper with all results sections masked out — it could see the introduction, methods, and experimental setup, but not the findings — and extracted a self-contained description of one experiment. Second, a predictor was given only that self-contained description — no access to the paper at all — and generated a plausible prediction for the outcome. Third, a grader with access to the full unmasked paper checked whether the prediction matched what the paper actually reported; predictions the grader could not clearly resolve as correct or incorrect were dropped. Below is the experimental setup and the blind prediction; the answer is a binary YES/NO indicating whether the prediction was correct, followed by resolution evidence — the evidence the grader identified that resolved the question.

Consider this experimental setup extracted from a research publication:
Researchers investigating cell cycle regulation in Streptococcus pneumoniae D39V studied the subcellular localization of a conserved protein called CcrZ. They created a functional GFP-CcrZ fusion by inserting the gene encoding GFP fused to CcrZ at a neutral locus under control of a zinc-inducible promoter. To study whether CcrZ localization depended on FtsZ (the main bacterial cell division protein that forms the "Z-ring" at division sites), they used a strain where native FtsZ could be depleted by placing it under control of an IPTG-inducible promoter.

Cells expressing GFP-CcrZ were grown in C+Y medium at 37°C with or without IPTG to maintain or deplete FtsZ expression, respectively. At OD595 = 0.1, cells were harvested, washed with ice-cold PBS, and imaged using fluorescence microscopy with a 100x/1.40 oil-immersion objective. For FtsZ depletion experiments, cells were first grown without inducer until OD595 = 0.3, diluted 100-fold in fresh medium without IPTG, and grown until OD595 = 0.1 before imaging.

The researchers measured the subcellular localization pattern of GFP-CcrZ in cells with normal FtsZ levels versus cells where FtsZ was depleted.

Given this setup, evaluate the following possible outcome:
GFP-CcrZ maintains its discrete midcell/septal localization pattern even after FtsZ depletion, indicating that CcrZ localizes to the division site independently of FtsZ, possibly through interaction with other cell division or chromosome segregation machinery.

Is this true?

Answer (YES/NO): NO